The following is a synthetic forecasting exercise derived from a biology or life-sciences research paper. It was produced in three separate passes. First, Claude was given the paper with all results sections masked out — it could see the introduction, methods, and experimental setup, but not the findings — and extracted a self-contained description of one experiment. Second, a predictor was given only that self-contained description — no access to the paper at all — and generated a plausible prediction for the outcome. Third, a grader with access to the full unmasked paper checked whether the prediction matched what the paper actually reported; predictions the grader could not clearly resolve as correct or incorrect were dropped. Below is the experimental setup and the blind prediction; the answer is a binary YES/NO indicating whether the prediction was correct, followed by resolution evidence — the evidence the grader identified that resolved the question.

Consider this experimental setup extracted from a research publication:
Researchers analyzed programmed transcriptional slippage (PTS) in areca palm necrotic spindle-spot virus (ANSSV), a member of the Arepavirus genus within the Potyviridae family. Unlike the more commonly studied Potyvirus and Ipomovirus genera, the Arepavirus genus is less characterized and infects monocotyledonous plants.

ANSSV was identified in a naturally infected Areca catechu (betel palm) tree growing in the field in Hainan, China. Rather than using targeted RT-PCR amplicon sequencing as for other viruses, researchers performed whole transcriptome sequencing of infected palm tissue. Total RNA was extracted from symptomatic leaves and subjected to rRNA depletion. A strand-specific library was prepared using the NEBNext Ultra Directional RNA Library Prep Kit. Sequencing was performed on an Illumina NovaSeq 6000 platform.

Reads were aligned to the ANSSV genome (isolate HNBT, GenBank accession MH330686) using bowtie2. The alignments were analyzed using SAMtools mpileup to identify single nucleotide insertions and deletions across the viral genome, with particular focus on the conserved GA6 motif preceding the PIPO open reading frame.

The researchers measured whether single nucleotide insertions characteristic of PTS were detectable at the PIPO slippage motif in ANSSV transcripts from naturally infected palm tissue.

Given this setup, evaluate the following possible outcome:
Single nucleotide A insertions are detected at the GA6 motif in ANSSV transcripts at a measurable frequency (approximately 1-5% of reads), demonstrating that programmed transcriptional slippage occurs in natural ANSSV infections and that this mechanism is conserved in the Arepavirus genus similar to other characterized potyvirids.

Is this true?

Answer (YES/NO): YES